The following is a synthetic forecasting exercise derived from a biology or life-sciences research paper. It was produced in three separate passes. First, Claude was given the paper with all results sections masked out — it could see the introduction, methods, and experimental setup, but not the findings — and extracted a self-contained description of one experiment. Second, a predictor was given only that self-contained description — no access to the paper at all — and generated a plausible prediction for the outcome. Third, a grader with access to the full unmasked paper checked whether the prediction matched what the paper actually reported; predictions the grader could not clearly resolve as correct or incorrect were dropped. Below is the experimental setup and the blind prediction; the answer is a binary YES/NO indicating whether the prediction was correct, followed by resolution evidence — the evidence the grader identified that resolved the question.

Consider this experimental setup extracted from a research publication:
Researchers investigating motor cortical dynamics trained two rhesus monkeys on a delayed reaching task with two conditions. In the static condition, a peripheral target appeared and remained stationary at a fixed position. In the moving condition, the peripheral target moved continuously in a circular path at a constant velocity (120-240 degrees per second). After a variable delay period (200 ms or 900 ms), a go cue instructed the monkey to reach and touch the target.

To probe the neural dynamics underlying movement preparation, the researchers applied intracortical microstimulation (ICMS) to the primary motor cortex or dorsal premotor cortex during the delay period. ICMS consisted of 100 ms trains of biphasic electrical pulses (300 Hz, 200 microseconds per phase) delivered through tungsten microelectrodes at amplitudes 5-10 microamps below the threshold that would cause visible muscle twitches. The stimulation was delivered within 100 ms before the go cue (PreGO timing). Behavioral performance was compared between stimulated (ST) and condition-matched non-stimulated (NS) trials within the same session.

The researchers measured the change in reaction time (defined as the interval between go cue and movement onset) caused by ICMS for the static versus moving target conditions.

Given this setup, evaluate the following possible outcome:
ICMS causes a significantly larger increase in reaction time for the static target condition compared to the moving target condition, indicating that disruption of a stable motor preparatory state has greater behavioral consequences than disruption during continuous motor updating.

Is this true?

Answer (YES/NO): YES